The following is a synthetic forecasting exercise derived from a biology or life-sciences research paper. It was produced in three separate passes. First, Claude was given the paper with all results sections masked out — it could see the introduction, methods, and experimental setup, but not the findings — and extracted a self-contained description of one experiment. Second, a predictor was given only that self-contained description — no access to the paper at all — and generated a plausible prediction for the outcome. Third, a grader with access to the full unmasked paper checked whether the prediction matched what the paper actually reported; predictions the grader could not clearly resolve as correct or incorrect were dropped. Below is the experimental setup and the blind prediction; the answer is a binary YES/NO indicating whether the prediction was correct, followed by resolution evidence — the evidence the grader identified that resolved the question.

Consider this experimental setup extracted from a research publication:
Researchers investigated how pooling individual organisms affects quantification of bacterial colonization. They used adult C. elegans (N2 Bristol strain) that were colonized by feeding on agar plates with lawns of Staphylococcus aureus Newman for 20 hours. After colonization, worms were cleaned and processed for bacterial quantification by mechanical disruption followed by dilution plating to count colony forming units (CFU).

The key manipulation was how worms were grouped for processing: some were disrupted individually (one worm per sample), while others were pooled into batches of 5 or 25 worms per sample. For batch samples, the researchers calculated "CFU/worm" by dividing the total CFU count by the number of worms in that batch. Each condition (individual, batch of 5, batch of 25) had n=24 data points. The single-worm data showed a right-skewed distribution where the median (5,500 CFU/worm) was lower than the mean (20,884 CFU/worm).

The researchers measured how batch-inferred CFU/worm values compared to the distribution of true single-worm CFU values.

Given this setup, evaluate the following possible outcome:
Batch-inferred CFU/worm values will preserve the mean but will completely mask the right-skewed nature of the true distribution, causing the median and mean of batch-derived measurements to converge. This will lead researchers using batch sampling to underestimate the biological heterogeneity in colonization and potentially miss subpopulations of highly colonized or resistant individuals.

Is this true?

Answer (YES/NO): NO